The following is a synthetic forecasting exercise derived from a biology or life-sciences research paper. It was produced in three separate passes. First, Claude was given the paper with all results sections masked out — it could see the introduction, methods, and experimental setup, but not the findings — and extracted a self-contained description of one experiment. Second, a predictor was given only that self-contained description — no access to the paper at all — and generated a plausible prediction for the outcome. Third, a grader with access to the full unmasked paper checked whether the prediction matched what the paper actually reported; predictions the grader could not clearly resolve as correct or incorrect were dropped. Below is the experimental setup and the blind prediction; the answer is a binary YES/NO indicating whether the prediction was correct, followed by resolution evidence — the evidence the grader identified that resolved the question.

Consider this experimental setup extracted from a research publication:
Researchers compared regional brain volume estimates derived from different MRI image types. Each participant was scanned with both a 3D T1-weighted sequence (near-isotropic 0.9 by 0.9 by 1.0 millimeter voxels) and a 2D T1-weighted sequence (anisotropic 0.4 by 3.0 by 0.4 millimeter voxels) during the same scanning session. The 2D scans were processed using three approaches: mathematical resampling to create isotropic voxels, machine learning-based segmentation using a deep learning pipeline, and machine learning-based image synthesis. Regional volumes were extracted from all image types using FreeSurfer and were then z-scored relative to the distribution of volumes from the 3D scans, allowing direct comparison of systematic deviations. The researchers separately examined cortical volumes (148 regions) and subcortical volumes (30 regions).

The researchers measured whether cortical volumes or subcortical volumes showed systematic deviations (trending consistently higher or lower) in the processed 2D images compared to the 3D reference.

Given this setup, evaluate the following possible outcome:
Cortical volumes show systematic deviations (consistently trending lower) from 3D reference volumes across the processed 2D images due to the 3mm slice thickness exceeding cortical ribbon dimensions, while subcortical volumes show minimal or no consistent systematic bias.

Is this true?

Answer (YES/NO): YES